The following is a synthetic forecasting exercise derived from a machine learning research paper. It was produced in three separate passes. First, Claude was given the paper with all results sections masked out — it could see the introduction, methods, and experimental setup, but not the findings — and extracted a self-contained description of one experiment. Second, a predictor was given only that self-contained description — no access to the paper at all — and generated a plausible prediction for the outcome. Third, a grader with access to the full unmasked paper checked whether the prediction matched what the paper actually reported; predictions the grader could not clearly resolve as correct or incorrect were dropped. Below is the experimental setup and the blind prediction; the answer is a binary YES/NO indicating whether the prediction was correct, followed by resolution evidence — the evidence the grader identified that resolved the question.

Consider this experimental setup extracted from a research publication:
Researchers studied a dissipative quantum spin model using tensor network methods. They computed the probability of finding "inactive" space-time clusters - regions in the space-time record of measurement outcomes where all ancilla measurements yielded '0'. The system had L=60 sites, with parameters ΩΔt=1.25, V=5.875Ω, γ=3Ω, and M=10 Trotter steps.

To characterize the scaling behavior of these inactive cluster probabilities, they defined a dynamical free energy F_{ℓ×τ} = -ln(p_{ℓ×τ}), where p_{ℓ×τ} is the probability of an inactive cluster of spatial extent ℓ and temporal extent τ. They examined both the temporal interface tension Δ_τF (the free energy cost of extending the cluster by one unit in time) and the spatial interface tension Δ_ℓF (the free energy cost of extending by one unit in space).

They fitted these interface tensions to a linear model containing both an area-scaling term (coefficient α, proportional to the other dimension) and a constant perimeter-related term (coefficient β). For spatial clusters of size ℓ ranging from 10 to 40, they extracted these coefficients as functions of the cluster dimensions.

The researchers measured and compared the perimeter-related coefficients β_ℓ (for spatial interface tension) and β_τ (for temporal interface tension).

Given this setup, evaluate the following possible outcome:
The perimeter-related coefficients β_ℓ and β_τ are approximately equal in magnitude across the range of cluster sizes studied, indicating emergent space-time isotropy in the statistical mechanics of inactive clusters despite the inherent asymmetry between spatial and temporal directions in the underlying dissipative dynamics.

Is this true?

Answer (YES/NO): NO